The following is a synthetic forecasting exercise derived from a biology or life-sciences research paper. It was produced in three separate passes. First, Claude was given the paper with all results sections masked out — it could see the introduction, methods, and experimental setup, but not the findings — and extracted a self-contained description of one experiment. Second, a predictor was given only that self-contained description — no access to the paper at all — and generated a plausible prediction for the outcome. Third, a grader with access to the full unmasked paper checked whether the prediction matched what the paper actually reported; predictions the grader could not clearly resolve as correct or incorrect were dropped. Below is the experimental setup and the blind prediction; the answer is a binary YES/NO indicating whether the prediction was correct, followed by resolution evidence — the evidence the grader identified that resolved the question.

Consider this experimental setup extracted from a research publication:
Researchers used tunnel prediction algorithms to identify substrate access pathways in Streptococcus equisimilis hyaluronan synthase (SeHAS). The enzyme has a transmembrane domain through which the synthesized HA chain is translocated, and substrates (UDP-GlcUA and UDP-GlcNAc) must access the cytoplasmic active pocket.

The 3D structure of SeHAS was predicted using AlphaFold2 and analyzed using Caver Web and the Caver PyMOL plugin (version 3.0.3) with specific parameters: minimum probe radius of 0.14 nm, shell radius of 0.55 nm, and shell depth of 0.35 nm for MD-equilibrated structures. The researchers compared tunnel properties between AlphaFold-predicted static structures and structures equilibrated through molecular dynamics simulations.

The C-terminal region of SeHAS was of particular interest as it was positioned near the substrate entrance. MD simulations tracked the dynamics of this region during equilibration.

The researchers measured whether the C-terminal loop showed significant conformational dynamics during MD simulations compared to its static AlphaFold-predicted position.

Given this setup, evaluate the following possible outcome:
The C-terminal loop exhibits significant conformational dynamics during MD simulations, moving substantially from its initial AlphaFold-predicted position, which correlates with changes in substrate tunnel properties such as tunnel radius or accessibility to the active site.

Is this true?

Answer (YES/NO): YES